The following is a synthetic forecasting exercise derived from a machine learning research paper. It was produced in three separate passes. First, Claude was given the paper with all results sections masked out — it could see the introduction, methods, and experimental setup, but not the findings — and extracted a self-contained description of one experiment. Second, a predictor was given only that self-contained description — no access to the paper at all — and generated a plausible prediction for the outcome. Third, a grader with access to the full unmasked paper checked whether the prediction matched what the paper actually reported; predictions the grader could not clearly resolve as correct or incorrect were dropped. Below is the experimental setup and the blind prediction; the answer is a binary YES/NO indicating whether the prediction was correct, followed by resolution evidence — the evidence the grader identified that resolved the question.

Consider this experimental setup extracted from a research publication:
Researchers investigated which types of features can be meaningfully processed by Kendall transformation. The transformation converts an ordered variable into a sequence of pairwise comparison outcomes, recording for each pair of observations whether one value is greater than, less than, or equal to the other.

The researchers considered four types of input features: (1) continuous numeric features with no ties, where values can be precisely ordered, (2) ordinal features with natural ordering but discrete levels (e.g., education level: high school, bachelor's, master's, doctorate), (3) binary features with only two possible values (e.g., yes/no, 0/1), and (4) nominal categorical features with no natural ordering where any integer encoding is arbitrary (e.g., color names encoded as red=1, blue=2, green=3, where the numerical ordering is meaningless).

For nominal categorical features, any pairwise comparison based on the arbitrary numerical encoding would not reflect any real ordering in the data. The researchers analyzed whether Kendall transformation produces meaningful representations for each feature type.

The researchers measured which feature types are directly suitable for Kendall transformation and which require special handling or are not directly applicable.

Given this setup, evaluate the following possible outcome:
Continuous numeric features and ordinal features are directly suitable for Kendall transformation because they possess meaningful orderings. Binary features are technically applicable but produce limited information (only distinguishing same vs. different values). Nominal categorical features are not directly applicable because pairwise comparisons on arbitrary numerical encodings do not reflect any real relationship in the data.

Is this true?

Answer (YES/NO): NO